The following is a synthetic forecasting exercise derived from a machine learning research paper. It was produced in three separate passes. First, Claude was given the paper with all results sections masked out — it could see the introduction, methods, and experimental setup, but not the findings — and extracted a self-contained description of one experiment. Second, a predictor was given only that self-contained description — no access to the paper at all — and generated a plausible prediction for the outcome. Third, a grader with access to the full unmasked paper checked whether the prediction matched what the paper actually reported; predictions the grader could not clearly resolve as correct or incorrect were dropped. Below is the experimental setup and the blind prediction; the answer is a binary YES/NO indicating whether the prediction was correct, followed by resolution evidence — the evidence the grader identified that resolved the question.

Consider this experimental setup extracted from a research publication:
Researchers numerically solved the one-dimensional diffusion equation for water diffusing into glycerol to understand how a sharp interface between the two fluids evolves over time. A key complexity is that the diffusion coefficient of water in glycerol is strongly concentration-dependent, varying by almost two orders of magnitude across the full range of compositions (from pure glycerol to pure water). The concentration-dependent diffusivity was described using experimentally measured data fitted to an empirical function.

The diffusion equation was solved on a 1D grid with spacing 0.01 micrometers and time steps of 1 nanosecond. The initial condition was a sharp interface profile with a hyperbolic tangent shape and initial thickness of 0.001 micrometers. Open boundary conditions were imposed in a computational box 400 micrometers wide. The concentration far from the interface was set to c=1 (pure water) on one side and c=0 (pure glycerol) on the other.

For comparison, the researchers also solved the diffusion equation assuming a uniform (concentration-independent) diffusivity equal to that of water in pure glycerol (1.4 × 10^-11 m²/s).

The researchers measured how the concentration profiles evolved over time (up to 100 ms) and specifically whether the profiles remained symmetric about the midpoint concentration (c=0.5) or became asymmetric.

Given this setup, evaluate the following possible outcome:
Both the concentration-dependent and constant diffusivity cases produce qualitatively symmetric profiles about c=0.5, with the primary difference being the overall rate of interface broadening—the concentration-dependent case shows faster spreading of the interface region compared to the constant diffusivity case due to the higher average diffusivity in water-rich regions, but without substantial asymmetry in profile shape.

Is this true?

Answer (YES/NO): NO